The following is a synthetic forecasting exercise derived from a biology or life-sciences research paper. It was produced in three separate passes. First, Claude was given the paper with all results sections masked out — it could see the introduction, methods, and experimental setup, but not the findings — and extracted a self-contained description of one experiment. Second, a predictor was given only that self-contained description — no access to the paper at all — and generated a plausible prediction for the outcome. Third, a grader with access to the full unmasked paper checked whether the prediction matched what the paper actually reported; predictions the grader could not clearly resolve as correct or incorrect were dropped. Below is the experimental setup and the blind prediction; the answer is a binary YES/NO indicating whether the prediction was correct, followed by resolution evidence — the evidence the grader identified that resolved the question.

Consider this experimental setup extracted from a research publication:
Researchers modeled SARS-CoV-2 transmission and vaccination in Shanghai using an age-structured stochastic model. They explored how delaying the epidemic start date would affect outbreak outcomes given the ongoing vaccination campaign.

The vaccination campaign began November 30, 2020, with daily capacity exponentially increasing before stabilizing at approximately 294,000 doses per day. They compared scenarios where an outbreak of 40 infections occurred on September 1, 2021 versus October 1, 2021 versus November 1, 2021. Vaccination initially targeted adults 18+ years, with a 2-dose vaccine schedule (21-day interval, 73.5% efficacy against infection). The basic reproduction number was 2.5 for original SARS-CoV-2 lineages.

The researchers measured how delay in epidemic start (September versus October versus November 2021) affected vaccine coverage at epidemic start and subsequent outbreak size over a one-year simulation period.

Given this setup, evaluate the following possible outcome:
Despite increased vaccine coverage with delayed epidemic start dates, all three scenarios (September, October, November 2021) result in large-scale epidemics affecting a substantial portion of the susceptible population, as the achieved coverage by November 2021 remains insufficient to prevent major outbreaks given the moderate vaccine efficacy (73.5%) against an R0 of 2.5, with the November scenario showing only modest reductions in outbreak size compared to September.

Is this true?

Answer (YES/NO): YES